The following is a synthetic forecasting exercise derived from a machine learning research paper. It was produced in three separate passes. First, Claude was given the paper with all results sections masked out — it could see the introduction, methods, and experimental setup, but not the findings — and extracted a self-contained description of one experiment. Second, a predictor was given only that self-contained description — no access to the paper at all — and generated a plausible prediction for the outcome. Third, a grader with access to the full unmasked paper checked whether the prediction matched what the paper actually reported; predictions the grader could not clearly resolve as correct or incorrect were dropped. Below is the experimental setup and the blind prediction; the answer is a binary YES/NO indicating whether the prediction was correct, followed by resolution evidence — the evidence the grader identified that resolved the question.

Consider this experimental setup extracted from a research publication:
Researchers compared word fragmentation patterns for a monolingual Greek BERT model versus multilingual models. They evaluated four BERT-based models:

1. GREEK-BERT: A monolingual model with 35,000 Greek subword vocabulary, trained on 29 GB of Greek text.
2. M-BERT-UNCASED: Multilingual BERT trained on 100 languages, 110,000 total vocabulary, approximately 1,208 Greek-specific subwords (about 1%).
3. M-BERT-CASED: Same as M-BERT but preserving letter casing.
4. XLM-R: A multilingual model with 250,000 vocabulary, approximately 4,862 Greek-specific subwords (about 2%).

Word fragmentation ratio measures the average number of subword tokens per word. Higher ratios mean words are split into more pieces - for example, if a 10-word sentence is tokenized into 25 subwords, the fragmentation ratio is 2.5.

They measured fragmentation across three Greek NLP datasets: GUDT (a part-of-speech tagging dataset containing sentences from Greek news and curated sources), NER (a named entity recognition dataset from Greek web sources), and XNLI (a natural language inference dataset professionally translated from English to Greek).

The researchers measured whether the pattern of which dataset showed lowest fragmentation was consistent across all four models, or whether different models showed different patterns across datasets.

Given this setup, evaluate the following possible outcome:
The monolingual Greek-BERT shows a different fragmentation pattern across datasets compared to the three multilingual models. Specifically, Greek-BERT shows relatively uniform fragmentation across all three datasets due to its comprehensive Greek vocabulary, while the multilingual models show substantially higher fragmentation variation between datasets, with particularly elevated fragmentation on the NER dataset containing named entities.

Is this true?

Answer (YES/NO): YES